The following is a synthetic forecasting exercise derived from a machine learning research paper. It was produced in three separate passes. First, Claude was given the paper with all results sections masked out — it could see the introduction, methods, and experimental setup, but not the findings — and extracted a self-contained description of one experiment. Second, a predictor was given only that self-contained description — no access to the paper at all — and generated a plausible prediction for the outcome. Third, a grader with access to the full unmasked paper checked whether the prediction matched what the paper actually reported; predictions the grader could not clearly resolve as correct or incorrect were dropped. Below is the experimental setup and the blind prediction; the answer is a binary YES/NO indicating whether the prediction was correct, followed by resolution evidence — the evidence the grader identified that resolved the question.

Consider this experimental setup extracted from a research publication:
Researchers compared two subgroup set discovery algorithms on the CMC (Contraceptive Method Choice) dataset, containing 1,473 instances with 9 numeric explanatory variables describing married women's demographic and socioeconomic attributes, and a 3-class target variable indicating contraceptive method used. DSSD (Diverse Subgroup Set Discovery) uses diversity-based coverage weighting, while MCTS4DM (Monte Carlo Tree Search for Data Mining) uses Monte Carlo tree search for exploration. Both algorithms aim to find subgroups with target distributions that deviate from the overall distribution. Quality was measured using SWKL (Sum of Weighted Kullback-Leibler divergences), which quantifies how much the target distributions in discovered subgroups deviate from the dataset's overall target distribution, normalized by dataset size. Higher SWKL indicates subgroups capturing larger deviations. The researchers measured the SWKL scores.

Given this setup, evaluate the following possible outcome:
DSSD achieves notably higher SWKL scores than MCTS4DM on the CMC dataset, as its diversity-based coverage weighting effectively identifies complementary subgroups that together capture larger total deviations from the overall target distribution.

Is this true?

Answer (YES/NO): NO